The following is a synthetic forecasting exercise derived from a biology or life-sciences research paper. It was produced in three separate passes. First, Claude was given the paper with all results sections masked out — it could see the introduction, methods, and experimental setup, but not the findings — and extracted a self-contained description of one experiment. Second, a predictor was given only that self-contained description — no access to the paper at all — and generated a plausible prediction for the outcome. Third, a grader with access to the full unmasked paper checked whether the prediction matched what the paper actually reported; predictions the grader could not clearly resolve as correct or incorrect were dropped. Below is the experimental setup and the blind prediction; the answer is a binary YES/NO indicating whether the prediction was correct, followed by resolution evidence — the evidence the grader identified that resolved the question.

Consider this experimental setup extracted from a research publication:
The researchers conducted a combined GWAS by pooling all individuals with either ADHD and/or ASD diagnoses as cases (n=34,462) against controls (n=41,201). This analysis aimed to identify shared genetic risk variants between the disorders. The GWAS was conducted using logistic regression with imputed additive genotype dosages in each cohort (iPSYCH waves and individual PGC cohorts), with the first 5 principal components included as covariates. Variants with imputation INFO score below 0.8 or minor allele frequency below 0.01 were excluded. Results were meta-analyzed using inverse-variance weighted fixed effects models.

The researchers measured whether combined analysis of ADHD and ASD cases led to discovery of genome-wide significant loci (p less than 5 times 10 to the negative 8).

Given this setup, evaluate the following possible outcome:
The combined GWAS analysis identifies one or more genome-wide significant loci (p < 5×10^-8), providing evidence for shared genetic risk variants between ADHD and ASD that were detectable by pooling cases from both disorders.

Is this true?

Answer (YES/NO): YES